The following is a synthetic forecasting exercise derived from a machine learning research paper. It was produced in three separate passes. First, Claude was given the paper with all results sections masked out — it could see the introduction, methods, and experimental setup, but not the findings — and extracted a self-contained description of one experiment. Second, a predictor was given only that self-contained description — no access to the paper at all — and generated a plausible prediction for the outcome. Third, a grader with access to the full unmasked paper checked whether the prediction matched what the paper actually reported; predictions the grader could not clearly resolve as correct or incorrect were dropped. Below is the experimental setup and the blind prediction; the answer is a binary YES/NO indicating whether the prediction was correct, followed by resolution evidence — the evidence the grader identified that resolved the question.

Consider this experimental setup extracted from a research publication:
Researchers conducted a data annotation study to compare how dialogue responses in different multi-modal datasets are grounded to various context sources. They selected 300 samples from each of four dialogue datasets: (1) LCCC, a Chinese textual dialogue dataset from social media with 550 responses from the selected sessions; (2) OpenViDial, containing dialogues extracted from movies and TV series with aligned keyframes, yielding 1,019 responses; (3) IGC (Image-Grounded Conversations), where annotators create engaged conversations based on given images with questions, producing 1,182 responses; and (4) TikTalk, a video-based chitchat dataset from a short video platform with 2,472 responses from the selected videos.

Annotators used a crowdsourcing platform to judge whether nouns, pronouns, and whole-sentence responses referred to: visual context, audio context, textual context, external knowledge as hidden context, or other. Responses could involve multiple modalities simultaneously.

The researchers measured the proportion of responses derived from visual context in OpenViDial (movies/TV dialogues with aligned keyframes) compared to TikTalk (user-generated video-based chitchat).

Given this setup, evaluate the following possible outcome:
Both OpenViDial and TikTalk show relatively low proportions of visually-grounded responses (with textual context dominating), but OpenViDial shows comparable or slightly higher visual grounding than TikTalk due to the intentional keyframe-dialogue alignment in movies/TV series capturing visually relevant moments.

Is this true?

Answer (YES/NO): NO